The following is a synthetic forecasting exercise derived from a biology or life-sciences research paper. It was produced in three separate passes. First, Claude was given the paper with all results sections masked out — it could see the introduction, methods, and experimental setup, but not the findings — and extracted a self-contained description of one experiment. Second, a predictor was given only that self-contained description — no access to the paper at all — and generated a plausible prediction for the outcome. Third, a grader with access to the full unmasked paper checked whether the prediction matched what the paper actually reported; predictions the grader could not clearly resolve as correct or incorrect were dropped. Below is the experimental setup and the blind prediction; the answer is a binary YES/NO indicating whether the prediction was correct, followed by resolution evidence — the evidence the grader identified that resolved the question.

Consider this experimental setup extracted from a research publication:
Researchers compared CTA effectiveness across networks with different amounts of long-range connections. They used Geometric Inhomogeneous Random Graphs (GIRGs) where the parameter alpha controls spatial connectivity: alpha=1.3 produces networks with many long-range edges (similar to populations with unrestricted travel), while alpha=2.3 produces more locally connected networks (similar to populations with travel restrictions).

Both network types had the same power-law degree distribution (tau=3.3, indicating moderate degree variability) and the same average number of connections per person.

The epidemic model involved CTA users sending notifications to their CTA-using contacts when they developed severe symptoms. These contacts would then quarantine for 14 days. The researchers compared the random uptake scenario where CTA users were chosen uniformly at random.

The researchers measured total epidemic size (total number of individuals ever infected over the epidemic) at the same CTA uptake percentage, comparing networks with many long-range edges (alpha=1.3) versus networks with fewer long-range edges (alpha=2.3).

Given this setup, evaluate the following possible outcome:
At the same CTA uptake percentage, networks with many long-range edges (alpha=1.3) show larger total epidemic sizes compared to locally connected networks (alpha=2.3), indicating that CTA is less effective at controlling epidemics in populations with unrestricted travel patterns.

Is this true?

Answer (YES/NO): YES